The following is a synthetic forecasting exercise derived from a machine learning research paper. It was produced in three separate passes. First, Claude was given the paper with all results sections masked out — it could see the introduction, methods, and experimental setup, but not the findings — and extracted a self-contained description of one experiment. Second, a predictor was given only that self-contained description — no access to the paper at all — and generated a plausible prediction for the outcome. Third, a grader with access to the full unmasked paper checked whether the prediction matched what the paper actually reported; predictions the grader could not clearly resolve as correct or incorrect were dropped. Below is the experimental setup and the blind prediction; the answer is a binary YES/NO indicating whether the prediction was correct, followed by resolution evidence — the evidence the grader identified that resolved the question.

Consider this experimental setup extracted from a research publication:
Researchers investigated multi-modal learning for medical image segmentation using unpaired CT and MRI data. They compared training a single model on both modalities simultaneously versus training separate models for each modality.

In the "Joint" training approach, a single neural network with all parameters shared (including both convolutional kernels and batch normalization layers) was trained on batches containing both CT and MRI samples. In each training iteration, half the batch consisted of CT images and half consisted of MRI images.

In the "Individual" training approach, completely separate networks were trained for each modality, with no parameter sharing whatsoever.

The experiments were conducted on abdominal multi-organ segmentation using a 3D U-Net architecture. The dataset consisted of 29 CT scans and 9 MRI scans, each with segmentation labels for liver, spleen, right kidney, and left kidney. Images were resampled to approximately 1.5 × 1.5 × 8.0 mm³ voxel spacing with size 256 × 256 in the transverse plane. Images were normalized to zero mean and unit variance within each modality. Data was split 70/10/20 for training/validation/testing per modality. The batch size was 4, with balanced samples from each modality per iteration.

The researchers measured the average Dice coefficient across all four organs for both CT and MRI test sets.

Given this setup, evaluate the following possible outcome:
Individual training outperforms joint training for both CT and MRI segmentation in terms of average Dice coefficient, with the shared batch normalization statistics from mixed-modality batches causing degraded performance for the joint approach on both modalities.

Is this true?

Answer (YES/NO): YES